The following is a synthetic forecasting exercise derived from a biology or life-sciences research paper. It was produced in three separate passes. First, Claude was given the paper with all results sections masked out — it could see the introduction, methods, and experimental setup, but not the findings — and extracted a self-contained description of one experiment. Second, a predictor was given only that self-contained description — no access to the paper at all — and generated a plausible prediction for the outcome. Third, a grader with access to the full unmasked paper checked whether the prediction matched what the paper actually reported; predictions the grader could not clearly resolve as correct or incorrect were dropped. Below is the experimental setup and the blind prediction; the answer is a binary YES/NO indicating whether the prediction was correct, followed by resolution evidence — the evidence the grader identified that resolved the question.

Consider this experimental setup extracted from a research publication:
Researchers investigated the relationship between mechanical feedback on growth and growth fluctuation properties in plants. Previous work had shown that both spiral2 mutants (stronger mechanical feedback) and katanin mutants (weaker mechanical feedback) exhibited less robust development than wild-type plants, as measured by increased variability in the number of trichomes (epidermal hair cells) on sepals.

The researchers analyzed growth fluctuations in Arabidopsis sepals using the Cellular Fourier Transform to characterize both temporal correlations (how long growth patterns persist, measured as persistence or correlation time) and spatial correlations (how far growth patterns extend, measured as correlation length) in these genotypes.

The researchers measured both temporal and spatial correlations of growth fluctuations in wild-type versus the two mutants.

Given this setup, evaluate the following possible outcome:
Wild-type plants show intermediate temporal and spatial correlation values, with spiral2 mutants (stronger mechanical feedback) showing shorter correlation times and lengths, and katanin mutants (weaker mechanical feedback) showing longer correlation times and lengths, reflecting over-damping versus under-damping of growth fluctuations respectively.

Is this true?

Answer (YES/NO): NO